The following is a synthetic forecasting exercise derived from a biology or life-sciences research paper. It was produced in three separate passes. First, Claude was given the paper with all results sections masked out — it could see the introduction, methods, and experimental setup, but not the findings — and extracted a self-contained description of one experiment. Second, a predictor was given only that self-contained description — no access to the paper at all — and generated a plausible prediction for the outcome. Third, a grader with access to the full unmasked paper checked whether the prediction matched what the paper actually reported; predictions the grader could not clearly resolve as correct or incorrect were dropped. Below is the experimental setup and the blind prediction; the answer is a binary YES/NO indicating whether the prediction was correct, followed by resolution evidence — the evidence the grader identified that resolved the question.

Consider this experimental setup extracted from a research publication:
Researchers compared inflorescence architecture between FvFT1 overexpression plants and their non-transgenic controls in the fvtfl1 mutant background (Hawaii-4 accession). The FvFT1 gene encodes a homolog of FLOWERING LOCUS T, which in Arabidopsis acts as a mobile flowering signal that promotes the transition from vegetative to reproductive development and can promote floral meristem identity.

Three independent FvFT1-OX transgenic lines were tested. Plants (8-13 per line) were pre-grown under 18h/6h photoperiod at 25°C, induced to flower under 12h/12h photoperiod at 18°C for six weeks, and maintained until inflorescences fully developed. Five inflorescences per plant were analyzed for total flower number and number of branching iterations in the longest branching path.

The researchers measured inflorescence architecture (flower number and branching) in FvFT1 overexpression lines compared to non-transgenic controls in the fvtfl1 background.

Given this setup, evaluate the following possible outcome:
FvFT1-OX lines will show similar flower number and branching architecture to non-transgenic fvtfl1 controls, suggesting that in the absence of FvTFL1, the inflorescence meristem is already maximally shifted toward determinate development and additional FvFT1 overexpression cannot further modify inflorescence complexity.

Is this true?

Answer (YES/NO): NO